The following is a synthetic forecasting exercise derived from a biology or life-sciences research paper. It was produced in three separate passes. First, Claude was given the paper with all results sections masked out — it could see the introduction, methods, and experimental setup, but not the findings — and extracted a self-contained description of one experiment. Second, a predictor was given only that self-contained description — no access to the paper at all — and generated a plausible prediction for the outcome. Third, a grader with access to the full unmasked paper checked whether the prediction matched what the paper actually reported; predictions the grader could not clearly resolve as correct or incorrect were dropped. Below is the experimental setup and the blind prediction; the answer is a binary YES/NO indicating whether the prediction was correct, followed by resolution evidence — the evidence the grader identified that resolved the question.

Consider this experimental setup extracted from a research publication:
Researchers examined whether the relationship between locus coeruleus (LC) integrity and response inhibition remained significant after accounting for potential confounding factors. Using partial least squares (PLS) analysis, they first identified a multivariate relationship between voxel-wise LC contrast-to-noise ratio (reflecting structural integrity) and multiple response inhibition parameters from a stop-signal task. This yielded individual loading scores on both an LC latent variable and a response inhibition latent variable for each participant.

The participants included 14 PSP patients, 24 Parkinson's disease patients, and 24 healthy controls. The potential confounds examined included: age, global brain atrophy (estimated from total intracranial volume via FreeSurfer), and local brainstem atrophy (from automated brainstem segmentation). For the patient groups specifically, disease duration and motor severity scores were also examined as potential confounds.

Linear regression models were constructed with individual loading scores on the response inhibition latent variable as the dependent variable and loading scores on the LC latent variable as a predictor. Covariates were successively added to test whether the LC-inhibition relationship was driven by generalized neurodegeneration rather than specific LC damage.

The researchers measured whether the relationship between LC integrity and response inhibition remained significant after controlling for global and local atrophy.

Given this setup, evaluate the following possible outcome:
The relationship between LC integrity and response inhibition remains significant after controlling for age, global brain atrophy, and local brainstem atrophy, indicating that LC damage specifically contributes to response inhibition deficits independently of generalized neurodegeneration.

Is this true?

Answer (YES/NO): YES